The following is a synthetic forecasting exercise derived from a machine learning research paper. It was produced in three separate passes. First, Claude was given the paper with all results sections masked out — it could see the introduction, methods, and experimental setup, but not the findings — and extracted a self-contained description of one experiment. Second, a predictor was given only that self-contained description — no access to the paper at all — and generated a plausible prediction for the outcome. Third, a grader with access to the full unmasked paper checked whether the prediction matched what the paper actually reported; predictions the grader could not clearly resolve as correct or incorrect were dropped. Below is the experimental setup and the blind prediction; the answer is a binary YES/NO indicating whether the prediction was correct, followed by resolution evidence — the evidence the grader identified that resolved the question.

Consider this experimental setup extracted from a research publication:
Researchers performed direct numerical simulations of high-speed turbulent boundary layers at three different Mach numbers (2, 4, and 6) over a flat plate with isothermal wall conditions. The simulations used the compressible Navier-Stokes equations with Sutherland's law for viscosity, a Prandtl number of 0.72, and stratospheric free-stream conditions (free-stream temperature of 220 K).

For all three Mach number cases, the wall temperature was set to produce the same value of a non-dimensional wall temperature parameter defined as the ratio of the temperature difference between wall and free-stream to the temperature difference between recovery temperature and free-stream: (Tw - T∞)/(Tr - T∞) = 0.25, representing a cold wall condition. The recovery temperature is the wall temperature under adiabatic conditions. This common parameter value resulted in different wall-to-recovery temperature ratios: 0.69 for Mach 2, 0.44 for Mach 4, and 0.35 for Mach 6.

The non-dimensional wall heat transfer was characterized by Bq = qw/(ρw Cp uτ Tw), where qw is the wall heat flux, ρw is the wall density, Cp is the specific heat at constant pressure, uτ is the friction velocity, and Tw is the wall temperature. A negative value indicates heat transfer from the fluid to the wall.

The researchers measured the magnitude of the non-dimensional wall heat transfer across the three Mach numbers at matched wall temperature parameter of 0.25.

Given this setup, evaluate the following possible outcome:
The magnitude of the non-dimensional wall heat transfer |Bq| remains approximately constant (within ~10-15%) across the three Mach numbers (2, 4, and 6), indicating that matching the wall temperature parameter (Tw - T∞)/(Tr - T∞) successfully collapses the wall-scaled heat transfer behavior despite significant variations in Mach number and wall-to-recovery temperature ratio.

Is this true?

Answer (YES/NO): NO